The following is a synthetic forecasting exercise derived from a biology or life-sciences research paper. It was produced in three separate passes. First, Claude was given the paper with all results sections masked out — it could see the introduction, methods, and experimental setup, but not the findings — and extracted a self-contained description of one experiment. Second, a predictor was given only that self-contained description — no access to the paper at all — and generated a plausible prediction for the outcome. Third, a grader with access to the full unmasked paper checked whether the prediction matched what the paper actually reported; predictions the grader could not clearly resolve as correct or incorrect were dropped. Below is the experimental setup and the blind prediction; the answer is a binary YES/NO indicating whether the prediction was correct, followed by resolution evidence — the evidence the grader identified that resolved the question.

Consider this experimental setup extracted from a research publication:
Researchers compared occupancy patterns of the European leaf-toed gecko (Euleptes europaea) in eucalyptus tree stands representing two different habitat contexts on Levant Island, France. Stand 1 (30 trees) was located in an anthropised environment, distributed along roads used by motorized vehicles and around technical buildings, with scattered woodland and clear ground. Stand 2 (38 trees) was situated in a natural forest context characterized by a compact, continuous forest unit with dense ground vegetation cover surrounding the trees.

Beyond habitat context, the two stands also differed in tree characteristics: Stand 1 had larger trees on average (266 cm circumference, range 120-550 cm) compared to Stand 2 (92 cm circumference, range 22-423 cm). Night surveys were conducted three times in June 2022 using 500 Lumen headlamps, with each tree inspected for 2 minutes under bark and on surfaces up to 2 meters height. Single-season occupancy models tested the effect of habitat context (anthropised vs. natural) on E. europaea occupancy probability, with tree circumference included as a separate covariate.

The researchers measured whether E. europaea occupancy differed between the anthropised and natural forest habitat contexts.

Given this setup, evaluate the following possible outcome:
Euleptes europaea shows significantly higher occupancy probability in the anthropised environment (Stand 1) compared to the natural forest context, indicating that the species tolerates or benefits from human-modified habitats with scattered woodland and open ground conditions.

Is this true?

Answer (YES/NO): NO